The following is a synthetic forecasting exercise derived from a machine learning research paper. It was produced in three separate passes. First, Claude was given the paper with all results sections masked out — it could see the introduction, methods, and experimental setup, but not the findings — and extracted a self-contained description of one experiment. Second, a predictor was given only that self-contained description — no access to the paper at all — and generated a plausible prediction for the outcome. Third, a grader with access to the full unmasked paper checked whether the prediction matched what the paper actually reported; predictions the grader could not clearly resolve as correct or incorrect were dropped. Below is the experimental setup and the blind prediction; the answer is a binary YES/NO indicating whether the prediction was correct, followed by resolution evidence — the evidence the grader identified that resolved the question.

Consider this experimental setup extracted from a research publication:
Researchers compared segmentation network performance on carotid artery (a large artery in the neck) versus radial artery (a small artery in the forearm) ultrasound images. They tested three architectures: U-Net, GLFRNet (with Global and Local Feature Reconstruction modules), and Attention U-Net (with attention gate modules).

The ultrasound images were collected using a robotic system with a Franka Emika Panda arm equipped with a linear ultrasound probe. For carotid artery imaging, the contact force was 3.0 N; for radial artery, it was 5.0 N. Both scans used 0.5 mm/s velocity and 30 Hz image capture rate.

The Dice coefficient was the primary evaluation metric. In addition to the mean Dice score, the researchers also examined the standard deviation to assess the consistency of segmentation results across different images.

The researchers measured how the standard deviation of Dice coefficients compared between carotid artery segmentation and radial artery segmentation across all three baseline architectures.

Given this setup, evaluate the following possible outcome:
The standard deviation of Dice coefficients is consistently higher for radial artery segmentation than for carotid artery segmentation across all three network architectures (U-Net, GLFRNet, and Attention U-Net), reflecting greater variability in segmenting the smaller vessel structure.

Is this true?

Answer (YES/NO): YES